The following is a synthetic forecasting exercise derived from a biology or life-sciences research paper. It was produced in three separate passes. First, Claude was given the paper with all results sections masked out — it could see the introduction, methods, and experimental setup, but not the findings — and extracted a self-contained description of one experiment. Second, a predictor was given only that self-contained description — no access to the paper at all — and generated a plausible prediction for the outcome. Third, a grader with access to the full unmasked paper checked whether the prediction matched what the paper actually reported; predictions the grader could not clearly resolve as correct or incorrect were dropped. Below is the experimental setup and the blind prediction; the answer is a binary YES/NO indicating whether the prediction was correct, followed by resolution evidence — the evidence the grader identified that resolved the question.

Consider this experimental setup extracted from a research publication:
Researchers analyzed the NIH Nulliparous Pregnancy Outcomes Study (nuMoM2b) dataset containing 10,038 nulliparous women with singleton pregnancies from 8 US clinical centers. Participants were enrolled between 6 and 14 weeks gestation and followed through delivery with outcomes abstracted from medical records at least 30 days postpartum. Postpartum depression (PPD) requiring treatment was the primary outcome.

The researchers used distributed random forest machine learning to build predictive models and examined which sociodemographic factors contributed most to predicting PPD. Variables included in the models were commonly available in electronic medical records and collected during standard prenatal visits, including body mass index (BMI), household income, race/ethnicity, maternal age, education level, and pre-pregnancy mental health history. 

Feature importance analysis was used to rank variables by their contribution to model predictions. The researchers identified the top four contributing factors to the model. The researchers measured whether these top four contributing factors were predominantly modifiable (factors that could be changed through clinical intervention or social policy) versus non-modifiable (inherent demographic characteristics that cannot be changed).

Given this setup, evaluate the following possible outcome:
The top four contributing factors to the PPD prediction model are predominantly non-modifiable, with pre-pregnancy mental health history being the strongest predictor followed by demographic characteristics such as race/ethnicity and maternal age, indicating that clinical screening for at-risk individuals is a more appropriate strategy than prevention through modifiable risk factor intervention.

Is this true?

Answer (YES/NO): NO